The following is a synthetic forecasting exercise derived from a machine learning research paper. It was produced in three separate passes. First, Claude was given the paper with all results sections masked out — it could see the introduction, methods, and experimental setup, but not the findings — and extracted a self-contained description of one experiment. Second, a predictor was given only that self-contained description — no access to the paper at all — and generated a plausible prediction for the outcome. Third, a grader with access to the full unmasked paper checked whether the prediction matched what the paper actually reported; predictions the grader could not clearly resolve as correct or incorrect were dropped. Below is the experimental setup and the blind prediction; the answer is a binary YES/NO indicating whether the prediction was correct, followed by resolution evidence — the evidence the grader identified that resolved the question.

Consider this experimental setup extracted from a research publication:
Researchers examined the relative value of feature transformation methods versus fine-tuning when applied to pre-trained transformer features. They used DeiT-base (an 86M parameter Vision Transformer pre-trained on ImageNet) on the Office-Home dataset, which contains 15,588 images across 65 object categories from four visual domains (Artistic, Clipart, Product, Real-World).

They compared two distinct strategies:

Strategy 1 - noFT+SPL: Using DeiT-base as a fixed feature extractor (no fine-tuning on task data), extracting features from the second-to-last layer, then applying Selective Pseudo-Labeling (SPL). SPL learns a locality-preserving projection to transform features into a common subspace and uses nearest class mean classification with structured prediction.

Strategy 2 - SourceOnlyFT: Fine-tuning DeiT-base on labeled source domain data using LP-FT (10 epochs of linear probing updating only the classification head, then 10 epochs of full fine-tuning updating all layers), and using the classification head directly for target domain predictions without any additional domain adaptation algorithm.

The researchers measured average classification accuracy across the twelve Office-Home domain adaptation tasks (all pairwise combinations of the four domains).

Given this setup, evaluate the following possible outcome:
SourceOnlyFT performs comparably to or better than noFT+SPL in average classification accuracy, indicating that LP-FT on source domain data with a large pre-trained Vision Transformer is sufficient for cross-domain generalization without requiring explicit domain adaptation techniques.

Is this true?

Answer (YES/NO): NO